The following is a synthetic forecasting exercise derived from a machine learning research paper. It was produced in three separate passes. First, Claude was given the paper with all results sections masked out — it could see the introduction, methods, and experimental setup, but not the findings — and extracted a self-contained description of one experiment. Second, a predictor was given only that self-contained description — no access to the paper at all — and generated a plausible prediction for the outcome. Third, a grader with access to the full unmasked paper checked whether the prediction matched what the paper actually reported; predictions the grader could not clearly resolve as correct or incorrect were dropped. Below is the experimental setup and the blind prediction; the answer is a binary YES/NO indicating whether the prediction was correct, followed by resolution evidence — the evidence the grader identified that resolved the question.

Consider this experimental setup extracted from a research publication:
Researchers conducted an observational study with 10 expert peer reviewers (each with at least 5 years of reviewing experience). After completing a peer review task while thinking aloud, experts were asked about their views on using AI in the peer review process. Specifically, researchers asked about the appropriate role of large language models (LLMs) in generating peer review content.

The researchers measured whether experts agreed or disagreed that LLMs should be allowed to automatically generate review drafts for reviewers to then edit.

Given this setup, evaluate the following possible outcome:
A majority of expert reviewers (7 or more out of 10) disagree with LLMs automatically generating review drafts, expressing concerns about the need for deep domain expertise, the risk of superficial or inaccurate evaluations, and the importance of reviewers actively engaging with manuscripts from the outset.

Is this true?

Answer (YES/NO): YES